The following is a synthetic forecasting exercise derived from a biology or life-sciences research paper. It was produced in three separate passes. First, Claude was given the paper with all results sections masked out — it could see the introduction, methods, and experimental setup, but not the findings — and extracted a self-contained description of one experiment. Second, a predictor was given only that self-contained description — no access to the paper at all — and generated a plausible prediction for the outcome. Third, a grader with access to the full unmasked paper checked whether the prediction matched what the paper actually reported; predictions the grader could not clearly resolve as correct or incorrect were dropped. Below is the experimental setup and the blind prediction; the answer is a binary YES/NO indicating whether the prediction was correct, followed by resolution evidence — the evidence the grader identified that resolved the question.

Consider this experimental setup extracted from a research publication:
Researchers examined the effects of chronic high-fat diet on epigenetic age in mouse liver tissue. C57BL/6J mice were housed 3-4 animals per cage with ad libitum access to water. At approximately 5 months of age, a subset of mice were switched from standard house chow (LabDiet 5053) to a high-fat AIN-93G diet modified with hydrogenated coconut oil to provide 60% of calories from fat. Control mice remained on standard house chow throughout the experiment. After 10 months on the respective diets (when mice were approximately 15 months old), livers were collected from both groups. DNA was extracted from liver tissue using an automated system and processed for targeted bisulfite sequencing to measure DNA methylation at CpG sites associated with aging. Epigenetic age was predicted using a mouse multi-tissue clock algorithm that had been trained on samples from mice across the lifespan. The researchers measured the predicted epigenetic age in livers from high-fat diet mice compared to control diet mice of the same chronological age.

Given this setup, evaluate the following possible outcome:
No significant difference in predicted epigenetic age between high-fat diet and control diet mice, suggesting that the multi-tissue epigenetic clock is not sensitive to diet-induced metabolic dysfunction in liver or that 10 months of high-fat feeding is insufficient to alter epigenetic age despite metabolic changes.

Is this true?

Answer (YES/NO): NO